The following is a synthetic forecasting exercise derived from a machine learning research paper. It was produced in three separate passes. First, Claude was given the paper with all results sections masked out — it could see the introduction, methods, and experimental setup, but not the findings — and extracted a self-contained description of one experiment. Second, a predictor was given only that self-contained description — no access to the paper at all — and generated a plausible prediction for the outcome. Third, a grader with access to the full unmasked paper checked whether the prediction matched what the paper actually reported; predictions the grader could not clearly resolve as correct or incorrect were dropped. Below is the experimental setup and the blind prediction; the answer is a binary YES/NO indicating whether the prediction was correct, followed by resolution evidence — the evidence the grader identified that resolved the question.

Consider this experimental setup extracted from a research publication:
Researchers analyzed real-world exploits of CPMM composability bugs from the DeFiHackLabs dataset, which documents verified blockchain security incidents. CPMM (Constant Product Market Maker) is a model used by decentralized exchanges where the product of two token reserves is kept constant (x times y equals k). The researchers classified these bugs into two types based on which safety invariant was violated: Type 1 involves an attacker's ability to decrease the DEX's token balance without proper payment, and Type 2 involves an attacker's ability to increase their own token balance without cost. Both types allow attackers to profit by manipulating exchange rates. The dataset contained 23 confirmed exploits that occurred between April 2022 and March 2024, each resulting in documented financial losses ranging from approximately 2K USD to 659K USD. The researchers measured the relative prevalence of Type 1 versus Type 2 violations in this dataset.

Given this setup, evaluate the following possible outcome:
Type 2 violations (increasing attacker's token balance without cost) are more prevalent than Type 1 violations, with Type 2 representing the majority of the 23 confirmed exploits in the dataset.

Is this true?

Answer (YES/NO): NO